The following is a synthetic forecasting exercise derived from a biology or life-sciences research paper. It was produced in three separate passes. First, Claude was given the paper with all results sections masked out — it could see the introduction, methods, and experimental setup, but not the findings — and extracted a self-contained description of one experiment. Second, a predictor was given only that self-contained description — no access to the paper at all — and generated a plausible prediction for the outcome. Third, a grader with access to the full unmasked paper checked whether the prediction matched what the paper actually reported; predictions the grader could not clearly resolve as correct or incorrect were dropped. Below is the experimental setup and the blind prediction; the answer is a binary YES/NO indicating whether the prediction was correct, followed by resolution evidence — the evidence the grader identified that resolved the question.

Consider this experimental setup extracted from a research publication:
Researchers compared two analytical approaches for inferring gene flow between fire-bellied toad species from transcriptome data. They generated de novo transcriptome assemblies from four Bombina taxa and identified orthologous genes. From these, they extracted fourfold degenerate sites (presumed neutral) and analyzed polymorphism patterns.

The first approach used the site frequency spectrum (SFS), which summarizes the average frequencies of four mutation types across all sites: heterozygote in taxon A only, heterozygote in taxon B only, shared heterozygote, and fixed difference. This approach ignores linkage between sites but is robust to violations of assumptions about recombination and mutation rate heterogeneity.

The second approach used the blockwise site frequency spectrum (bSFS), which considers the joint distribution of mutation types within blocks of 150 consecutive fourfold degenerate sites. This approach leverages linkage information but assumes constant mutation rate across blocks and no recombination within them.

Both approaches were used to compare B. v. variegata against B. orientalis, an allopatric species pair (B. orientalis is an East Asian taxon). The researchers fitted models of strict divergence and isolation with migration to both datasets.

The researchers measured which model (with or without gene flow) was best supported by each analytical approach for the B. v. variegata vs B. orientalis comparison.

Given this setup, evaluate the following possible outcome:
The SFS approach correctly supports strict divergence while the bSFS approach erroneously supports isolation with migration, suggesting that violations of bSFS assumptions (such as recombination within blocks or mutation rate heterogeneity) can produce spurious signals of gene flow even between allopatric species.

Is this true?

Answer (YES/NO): NO